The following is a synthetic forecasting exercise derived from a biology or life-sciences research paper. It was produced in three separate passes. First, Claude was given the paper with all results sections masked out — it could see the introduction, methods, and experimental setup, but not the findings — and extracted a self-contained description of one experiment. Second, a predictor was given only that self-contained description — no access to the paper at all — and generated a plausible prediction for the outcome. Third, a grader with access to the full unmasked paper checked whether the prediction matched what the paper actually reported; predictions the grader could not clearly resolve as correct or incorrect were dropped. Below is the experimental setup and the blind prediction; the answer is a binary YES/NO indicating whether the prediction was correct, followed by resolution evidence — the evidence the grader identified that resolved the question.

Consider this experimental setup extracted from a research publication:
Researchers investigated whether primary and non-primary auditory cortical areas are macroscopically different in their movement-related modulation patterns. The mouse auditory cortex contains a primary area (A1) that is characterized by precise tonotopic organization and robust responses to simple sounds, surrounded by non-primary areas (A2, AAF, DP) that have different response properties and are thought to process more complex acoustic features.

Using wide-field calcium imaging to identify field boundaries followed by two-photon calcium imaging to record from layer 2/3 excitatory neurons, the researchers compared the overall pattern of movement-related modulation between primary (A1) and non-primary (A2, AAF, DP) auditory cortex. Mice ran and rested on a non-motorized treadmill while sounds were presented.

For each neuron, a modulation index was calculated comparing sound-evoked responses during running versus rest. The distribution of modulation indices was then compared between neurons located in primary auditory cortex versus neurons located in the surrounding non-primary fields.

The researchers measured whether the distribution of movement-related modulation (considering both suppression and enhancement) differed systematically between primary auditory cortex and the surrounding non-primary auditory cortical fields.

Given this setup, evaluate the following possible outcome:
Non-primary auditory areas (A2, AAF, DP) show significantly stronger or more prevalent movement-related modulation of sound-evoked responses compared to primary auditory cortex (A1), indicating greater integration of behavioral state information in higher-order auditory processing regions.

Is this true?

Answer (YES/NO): NO